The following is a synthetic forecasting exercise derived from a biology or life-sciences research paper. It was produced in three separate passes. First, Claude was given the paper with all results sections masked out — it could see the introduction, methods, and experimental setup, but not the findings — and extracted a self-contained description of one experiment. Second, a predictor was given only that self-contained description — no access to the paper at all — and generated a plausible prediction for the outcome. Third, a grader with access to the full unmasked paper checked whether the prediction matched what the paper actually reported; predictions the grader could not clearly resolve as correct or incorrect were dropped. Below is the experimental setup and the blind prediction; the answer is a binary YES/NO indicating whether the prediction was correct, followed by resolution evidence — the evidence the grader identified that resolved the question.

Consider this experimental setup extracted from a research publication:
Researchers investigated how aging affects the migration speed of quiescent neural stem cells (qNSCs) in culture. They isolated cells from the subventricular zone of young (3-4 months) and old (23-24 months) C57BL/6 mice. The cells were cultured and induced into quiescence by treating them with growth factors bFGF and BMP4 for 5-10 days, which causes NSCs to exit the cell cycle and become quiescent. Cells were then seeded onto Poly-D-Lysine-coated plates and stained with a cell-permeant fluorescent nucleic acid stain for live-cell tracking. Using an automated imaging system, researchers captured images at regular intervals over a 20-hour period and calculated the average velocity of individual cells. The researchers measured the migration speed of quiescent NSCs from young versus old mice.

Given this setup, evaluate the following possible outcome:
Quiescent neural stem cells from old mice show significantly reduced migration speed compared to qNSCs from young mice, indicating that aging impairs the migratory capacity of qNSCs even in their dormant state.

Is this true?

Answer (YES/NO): NO